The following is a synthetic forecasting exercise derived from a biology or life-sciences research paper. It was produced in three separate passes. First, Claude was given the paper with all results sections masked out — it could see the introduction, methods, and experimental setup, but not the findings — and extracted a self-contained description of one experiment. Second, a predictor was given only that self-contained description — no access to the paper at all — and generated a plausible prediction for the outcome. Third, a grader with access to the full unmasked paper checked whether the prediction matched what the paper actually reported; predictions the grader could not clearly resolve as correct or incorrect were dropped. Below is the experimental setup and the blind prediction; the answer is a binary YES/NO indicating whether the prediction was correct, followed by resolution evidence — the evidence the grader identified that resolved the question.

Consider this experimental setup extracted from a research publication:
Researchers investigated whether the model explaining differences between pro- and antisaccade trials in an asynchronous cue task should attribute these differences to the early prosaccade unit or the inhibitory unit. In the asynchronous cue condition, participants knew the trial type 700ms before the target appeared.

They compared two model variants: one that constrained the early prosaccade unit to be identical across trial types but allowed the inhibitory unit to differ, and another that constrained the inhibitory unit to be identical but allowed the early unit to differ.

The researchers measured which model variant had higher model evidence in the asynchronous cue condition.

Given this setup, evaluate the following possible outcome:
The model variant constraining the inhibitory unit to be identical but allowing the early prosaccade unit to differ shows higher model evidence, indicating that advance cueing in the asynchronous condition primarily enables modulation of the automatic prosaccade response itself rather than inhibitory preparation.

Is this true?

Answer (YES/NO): NO